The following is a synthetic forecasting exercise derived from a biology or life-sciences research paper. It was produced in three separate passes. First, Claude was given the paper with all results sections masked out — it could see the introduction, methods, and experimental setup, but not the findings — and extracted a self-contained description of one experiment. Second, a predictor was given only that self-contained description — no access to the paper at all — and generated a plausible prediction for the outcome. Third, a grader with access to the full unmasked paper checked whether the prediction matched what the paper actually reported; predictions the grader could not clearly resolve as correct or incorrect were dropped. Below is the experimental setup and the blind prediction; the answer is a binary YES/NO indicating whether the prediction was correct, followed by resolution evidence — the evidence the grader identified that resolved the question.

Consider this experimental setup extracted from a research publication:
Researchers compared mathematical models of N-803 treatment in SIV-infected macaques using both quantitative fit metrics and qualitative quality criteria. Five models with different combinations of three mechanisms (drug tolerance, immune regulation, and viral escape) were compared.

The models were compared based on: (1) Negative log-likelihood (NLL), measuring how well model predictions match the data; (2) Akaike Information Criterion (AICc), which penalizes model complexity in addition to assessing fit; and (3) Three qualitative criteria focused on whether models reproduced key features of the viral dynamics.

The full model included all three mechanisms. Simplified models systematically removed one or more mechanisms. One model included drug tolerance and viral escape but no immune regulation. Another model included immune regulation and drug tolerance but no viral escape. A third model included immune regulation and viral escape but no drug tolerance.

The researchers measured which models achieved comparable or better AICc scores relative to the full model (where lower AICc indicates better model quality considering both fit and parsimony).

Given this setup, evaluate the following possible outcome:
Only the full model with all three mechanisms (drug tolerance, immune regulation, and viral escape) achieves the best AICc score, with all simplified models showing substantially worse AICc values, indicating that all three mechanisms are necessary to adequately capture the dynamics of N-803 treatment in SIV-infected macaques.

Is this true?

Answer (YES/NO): NO